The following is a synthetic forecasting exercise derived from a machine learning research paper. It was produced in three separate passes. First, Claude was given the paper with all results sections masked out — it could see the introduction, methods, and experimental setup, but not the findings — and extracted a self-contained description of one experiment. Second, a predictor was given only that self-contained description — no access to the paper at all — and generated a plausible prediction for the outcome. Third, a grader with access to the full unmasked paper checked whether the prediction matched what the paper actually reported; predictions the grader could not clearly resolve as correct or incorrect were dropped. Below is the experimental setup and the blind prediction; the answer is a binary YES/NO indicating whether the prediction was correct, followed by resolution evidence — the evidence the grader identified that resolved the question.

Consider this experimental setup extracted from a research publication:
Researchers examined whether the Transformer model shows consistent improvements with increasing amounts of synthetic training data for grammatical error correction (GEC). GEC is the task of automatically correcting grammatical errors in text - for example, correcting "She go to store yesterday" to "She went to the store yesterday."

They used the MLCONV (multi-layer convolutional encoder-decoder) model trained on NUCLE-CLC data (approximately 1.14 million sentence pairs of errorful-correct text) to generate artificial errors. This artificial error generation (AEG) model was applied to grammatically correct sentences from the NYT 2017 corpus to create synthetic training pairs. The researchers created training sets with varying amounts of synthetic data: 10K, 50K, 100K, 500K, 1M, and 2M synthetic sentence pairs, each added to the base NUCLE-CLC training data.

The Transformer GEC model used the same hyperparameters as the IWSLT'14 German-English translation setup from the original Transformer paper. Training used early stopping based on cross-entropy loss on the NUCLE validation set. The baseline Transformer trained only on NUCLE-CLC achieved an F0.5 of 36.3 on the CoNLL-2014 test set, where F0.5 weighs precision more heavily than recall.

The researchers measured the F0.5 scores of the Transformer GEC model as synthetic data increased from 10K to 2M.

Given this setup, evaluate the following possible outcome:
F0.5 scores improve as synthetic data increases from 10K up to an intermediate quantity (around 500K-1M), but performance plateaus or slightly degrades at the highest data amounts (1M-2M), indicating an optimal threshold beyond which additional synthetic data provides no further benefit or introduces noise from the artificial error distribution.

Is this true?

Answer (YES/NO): NO